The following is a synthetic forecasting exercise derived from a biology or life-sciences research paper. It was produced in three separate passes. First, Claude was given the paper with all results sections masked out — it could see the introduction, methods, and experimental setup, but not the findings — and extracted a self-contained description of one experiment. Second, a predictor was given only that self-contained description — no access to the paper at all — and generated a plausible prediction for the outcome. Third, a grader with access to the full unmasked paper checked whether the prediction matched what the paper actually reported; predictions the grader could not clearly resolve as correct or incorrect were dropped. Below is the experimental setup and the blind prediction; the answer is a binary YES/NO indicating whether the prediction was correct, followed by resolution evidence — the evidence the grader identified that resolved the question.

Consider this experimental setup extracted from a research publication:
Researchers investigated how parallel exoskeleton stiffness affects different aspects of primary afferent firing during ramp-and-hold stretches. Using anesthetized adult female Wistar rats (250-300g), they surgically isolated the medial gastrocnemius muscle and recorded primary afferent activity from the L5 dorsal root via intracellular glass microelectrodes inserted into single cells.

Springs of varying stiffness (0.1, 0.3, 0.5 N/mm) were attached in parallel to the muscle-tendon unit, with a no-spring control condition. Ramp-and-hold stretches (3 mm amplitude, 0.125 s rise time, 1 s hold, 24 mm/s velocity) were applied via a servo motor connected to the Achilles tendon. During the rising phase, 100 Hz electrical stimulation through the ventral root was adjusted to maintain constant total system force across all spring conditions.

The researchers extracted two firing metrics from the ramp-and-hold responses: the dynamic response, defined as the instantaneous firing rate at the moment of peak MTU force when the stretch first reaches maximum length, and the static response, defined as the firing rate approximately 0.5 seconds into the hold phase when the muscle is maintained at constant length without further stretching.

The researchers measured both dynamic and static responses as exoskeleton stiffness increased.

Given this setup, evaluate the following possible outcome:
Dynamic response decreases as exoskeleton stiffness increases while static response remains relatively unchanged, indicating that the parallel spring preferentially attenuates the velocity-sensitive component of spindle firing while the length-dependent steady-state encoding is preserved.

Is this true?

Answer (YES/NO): NO